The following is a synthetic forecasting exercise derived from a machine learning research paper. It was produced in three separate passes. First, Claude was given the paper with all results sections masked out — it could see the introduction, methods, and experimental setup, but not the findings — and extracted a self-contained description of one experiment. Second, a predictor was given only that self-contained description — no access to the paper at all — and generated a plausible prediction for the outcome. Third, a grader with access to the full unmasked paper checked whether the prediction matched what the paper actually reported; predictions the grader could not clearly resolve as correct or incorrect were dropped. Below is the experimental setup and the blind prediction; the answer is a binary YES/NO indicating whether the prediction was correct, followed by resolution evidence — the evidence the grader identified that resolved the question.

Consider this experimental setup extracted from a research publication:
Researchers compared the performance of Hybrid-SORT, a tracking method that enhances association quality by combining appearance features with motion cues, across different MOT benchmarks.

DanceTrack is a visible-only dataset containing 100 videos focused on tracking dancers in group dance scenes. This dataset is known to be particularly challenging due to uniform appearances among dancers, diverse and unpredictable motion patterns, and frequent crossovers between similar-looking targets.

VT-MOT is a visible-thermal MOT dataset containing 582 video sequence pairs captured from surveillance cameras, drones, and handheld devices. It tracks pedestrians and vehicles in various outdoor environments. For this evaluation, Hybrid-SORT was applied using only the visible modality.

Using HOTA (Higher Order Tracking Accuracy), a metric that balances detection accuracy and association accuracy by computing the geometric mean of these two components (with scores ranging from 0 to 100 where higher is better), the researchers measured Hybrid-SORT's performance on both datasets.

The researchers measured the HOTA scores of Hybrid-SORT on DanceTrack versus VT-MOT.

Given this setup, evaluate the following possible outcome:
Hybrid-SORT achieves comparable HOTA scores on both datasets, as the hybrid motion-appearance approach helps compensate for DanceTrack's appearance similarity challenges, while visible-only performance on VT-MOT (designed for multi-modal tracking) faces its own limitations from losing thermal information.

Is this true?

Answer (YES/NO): NO